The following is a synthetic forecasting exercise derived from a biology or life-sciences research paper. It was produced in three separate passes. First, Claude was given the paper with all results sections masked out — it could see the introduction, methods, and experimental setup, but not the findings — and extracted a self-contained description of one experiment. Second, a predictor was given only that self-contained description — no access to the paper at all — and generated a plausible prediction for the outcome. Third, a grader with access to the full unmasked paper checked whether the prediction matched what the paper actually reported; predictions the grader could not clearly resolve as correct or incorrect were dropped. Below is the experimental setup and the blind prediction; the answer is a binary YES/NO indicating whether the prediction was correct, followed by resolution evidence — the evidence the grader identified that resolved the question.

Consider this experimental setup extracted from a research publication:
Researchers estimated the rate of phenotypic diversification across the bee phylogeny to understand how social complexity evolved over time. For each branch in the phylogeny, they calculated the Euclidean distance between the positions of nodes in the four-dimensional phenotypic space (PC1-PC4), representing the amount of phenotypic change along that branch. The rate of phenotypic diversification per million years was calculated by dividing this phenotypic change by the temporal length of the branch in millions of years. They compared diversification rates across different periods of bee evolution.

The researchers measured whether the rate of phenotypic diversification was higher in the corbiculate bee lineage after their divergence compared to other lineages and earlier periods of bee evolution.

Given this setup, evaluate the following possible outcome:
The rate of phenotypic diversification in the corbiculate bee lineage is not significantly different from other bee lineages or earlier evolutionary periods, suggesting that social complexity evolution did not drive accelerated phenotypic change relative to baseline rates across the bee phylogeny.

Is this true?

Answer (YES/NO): NO